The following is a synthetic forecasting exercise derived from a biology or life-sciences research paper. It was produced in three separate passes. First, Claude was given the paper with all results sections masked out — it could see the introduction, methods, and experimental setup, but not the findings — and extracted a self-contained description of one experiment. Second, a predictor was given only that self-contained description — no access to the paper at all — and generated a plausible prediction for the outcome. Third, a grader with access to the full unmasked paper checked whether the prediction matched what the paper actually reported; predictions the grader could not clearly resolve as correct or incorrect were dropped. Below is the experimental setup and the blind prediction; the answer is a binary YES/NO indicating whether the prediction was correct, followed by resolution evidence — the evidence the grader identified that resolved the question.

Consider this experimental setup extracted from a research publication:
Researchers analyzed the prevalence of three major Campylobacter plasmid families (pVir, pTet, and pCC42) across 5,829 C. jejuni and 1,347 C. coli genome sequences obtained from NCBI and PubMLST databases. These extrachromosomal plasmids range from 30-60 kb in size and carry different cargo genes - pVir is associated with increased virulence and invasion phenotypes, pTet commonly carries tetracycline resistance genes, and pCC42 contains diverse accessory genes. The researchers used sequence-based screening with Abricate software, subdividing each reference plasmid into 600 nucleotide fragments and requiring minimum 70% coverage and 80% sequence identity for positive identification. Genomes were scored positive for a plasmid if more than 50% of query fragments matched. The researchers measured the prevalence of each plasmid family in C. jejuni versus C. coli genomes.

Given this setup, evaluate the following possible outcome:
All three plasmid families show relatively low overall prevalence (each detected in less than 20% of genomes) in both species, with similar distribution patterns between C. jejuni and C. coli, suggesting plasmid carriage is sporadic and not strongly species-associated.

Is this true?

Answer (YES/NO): NO